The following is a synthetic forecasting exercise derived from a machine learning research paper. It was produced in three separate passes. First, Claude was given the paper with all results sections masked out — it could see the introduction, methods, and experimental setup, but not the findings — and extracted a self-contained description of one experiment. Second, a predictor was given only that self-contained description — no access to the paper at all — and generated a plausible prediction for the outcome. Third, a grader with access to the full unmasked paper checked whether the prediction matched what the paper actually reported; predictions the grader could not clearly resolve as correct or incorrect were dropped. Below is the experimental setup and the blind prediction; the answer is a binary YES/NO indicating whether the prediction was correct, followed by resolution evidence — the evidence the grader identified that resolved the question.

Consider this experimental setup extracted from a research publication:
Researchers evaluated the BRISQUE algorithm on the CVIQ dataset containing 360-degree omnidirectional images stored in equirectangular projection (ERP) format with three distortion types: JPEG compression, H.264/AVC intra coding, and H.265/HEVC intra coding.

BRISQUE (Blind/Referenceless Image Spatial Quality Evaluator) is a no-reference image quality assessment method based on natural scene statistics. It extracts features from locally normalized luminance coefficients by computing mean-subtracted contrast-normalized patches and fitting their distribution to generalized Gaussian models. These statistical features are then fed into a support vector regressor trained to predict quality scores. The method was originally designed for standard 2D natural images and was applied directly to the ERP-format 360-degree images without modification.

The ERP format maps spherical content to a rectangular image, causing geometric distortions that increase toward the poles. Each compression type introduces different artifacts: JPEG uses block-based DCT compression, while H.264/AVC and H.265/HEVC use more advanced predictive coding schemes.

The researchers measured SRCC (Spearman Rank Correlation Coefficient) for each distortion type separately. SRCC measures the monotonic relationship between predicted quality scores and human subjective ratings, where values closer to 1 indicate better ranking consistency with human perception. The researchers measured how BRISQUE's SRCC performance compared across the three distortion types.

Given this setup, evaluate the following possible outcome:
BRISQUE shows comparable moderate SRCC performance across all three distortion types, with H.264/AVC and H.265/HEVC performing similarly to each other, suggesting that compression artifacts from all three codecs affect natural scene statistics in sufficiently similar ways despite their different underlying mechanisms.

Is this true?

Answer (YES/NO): NO